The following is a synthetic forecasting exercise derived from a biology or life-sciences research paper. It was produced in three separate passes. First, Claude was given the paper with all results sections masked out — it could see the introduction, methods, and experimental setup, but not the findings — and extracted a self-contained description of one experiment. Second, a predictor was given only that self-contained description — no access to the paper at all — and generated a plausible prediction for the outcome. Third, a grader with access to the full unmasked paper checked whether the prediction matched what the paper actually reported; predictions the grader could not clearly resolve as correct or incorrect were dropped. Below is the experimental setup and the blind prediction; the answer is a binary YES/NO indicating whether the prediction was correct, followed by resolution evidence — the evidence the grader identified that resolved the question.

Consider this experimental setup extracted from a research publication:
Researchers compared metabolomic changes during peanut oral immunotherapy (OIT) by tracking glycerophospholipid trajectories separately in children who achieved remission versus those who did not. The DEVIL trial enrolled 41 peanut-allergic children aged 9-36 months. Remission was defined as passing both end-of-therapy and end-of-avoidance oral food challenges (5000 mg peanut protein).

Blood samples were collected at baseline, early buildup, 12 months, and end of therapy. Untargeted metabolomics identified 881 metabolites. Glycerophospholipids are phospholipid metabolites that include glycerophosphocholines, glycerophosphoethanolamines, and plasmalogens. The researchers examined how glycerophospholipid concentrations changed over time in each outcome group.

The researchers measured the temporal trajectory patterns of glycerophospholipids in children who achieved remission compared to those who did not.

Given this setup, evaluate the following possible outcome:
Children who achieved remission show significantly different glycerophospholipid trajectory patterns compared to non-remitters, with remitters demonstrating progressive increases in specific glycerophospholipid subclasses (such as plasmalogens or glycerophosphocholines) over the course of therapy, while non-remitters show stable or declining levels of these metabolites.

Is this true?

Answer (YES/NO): NO